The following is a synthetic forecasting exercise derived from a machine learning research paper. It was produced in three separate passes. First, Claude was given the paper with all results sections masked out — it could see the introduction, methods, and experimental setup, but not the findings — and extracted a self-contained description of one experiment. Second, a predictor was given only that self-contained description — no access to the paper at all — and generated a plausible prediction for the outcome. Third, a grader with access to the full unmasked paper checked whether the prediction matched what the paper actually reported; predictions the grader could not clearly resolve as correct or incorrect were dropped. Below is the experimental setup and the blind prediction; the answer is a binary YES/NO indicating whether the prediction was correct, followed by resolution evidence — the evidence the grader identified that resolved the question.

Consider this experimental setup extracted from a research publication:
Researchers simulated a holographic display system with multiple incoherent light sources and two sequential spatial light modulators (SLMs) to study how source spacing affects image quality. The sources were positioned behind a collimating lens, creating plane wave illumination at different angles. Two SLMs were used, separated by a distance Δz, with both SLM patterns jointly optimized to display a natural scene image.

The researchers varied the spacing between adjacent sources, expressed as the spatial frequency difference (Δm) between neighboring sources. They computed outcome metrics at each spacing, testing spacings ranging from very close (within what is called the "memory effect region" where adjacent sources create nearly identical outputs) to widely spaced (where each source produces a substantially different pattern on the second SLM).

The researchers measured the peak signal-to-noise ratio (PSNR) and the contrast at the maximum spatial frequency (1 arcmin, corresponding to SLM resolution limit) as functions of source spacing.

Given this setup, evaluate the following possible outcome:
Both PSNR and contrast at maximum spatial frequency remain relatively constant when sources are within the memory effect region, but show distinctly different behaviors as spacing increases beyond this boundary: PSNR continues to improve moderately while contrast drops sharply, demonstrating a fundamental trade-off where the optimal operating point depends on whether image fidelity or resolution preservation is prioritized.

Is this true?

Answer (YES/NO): NO